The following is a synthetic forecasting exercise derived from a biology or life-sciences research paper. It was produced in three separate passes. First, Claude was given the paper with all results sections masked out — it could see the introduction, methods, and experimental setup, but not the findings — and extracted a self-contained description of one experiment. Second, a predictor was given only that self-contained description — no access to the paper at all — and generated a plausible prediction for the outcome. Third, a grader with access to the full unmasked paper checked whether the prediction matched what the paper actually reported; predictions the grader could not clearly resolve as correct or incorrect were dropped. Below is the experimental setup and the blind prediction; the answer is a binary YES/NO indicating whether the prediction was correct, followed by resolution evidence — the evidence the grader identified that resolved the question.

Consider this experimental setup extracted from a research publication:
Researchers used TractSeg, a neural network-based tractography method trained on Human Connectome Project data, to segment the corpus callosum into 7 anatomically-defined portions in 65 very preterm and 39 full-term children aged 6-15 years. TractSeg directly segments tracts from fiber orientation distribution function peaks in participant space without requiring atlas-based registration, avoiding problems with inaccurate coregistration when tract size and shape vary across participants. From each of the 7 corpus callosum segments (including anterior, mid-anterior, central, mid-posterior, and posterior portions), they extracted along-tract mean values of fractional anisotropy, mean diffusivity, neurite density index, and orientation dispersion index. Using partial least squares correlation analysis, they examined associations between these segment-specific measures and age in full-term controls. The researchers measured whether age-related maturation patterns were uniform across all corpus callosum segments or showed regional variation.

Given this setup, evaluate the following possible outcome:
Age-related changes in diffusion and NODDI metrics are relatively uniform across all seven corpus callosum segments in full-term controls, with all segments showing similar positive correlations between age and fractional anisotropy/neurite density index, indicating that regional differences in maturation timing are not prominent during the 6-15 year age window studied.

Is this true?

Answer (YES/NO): NO